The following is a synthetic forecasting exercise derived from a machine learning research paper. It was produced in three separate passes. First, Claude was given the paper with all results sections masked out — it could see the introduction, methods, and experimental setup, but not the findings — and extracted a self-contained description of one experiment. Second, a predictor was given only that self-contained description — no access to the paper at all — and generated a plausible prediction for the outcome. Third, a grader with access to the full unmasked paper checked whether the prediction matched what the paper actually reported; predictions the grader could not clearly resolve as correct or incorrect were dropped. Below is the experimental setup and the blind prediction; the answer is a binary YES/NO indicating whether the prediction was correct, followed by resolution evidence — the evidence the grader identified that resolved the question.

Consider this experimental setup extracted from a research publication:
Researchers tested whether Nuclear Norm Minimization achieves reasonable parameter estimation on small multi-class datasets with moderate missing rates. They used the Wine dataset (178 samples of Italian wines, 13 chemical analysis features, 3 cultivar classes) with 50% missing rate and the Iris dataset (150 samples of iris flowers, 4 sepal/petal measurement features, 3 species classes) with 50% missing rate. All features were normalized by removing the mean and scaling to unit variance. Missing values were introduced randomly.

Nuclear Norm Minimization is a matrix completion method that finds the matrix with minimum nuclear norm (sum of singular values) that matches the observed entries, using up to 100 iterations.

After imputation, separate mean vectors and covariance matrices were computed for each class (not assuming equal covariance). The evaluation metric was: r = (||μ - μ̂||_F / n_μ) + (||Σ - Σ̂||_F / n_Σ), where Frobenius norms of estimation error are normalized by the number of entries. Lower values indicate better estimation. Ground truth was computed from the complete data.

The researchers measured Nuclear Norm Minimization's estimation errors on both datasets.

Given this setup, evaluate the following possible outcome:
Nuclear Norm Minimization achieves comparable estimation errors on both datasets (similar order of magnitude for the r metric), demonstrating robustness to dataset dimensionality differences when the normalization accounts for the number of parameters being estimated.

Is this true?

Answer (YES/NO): NO